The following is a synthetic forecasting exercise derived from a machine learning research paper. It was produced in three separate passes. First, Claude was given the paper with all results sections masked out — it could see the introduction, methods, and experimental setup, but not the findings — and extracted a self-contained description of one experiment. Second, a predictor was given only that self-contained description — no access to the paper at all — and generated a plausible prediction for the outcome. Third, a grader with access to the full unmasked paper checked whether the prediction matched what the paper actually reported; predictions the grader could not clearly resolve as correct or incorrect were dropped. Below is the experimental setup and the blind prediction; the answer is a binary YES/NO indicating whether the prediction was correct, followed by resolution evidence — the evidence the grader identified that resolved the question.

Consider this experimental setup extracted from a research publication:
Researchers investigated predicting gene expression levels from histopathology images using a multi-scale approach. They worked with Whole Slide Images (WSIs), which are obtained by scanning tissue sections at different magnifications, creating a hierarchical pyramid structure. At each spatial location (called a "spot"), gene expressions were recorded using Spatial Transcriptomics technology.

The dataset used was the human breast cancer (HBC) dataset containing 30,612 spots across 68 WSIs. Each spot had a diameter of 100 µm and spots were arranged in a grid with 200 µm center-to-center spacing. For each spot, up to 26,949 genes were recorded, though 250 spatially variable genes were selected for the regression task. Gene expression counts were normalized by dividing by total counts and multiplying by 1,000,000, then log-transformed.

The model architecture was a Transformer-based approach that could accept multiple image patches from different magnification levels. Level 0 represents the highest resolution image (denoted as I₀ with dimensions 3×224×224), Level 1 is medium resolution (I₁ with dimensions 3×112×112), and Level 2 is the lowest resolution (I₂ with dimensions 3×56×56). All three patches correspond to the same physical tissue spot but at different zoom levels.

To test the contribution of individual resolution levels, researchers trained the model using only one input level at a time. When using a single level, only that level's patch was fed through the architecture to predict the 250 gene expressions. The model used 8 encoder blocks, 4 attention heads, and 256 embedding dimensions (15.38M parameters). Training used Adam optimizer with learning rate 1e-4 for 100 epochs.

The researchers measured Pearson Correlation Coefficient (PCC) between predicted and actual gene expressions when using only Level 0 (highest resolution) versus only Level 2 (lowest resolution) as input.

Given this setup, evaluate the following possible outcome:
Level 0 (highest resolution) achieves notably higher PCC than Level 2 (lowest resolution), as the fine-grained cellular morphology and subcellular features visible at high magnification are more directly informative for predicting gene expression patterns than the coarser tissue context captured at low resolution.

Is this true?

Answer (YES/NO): YES